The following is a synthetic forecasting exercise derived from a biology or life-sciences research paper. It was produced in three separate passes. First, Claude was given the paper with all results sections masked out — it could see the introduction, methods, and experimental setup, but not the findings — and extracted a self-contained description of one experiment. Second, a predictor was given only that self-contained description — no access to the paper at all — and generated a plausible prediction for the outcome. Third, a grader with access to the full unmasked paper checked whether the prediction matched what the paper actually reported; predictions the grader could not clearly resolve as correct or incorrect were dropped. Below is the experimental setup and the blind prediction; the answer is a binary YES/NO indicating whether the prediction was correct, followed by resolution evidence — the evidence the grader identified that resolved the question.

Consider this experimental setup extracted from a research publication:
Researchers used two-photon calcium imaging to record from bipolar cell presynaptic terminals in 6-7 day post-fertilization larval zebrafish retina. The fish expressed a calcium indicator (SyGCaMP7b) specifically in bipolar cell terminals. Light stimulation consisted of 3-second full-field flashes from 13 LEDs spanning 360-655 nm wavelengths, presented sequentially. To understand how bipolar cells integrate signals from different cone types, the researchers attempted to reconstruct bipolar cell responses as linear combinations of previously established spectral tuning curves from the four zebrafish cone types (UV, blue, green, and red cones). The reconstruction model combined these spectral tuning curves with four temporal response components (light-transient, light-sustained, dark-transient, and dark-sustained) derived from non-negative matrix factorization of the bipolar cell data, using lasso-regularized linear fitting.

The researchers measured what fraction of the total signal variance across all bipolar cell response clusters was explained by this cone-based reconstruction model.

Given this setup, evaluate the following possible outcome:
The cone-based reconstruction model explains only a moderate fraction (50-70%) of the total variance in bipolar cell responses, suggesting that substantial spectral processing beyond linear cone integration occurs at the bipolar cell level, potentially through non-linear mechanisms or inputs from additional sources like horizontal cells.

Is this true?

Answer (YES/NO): NO